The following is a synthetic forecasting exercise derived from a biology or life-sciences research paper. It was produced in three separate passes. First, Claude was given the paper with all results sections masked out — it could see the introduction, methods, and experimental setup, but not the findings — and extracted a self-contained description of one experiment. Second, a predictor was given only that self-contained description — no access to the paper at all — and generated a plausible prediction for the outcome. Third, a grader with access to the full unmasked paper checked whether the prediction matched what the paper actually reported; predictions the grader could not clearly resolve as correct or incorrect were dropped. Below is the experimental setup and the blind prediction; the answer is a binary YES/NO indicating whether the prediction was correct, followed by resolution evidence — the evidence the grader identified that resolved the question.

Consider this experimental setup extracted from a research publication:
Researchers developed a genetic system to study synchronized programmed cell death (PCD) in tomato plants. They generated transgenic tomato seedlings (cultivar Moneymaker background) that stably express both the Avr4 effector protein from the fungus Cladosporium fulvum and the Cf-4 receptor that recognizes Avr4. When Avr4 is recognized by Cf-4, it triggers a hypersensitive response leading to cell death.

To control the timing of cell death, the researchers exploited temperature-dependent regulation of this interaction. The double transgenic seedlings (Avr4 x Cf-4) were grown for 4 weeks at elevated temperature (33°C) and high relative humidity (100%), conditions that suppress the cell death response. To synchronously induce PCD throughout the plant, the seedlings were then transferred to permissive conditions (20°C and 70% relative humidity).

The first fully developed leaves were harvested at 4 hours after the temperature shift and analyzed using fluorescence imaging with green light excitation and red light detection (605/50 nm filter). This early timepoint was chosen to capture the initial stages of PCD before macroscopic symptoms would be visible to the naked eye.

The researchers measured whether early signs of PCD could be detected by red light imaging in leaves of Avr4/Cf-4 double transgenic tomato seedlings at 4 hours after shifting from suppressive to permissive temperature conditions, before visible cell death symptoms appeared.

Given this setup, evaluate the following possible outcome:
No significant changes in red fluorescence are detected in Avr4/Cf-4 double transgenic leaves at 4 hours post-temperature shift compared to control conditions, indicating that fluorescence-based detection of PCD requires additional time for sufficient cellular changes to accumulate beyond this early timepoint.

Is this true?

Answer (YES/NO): NO